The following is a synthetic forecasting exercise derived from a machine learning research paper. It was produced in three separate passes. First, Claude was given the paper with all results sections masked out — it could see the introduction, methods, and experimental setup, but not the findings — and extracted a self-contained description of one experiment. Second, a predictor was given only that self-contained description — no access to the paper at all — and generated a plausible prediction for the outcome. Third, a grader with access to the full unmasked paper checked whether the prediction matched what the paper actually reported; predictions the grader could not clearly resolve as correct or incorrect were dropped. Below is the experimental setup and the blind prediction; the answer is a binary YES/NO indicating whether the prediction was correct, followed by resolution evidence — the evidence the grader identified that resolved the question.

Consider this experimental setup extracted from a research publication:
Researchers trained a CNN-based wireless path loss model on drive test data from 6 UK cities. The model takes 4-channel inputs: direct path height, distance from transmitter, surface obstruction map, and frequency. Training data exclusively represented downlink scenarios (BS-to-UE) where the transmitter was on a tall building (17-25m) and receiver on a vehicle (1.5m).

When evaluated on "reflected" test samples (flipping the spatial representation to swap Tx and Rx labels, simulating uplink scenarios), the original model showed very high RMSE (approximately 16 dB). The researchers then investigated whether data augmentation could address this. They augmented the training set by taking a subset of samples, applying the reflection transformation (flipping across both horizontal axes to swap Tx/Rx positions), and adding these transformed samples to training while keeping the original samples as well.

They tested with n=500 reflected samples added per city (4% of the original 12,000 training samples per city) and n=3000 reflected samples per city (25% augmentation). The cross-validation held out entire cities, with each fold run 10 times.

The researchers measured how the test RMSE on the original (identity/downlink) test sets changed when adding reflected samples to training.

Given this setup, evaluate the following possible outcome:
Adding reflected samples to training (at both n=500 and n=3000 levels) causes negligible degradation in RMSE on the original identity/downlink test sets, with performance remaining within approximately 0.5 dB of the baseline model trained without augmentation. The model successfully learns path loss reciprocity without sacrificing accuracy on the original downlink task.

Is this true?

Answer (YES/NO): YES